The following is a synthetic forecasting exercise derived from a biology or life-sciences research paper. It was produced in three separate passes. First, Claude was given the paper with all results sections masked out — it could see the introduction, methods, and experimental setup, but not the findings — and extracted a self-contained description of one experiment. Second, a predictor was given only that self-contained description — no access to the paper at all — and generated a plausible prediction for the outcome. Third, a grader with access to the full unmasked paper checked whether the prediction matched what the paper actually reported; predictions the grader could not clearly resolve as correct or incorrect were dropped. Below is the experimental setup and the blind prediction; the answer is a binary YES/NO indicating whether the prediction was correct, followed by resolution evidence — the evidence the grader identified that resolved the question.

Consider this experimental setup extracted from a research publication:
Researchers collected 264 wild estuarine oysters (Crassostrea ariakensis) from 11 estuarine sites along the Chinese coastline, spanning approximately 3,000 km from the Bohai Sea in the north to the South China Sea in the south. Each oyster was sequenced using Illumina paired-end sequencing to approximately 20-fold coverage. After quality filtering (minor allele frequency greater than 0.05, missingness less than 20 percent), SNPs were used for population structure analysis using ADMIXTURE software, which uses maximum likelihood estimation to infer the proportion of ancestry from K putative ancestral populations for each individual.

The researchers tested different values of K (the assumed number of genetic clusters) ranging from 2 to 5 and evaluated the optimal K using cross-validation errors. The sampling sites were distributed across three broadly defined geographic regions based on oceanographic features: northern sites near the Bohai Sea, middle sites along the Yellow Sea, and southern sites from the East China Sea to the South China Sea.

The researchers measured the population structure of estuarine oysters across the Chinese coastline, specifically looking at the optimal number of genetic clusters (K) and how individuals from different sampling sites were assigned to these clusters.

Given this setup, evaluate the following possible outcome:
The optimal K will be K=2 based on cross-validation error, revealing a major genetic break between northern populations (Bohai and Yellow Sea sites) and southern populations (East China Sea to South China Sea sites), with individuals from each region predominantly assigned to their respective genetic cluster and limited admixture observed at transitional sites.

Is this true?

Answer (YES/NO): NO